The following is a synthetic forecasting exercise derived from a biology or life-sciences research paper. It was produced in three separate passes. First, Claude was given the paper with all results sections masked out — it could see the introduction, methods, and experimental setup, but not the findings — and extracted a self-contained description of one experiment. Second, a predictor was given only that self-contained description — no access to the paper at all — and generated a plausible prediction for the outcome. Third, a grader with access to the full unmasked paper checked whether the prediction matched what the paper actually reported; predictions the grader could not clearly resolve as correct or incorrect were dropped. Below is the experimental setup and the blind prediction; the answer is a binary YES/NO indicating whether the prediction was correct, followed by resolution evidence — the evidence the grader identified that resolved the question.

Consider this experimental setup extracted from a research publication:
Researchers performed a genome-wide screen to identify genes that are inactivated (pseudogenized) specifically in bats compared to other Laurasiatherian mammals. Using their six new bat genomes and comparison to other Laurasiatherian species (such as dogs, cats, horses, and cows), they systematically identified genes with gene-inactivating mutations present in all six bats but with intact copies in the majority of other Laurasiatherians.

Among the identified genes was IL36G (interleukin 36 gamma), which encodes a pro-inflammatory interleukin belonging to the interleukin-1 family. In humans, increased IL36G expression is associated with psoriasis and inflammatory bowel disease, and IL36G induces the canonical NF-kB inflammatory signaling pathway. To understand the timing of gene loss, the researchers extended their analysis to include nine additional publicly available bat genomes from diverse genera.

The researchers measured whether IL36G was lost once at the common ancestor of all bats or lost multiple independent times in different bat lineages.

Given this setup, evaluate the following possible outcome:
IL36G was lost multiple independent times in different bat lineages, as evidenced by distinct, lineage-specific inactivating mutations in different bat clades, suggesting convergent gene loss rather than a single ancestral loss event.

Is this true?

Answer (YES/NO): YES